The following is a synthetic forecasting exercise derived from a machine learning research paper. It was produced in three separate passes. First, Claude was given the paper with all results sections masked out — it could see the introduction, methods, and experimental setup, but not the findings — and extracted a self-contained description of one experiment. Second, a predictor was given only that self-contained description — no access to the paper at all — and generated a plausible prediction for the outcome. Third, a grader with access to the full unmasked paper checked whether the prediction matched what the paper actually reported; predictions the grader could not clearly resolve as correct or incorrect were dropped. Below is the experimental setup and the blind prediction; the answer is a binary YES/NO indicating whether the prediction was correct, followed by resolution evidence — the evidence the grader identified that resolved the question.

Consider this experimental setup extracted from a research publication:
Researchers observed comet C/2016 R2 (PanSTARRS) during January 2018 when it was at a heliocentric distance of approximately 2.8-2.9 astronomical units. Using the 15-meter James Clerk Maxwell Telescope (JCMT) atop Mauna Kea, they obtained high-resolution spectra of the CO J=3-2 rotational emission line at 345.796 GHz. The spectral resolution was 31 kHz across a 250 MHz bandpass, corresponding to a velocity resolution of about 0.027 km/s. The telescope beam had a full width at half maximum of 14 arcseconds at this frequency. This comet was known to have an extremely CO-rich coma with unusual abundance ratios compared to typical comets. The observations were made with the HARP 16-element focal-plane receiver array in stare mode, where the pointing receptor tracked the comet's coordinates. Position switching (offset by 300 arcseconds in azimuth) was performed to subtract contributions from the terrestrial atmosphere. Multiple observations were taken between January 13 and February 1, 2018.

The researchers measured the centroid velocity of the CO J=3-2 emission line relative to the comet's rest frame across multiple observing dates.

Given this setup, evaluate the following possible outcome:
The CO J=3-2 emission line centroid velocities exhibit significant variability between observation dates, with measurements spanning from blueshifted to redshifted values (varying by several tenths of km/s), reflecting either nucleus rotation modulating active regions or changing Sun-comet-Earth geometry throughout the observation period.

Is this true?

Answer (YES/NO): NO